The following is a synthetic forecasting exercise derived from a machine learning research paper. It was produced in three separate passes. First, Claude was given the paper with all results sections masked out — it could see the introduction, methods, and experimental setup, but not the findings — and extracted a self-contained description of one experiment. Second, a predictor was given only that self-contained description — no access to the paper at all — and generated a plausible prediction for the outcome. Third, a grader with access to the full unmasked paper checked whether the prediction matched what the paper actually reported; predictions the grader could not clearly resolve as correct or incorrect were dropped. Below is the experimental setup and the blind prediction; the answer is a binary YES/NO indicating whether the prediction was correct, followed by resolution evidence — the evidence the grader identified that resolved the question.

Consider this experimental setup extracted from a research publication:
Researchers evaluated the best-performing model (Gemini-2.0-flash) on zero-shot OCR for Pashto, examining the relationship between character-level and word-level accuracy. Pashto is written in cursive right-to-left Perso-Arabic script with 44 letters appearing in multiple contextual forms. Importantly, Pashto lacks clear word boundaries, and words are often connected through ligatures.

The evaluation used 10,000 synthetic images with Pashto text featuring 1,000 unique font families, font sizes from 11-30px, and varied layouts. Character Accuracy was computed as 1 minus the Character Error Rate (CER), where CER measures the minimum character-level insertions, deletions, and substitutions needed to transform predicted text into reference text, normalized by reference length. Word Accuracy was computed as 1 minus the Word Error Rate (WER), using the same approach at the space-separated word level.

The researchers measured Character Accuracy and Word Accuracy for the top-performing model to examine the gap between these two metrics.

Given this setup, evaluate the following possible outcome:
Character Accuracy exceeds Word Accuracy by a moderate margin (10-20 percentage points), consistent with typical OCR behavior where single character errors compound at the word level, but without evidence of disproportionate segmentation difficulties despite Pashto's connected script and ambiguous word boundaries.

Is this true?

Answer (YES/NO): NO